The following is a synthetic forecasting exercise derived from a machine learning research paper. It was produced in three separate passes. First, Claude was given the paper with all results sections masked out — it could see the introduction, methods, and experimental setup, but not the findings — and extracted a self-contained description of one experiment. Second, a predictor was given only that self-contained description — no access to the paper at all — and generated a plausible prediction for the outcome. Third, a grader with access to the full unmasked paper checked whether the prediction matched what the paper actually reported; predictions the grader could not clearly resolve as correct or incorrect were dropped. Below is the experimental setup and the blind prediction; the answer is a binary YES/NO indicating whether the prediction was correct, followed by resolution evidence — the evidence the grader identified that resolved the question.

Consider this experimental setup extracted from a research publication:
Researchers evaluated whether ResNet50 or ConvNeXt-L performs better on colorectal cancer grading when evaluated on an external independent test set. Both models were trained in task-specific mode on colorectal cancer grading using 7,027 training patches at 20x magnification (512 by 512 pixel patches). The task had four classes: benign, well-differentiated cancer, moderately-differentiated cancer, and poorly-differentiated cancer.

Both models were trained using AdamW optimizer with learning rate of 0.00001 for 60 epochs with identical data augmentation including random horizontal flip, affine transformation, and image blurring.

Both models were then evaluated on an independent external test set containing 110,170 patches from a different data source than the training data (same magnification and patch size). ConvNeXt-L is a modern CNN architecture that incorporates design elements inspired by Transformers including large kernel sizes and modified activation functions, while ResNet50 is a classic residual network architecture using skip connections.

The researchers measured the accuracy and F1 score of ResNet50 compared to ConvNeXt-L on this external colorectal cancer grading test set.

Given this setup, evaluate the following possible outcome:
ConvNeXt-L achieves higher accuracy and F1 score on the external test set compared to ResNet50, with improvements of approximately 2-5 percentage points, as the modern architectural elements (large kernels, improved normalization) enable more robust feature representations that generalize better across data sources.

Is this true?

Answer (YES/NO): NO